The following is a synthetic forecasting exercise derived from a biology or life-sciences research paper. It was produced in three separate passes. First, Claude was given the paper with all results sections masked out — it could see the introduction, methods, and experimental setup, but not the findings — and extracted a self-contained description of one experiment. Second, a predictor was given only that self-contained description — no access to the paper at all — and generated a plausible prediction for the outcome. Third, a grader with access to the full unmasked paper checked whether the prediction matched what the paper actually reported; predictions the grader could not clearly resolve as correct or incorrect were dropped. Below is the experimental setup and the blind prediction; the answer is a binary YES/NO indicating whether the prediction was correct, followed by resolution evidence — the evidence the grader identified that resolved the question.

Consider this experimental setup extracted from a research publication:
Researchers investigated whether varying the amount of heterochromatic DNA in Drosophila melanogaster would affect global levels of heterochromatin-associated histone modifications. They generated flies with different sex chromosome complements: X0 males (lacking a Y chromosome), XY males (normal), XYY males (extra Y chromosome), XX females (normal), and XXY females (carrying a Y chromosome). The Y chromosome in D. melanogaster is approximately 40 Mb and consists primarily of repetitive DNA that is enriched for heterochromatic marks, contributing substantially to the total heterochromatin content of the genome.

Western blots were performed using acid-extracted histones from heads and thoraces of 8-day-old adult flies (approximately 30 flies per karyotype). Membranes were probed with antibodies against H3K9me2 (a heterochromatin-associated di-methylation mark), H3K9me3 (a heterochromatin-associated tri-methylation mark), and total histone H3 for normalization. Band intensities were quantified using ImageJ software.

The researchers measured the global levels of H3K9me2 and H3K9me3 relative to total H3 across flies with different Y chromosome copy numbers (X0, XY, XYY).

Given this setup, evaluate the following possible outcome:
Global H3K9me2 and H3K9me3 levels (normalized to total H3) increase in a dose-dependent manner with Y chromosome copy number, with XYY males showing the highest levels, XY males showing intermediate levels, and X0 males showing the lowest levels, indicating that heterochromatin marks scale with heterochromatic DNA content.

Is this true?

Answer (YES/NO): NO